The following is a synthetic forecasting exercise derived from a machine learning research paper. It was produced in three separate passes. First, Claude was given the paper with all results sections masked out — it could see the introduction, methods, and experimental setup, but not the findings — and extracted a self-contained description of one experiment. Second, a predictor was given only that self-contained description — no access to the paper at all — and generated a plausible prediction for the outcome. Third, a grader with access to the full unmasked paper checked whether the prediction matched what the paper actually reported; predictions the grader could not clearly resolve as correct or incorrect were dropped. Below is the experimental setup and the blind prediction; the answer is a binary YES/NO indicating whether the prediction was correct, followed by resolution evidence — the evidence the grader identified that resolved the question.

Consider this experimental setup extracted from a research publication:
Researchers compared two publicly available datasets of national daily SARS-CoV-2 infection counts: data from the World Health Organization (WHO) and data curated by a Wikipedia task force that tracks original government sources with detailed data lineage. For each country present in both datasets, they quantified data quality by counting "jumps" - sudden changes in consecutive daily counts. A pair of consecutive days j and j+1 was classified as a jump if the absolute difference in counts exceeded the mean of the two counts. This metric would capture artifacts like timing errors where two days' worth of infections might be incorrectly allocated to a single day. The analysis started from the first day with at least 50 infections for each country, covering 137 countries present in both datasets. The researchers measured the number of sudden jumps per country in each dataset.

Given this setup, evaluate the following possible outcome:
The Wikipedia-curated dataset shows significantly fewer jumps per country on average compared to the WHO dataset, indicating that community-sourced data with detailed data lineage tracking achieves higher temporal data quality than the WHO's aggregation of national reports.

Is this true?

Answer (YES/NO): YES